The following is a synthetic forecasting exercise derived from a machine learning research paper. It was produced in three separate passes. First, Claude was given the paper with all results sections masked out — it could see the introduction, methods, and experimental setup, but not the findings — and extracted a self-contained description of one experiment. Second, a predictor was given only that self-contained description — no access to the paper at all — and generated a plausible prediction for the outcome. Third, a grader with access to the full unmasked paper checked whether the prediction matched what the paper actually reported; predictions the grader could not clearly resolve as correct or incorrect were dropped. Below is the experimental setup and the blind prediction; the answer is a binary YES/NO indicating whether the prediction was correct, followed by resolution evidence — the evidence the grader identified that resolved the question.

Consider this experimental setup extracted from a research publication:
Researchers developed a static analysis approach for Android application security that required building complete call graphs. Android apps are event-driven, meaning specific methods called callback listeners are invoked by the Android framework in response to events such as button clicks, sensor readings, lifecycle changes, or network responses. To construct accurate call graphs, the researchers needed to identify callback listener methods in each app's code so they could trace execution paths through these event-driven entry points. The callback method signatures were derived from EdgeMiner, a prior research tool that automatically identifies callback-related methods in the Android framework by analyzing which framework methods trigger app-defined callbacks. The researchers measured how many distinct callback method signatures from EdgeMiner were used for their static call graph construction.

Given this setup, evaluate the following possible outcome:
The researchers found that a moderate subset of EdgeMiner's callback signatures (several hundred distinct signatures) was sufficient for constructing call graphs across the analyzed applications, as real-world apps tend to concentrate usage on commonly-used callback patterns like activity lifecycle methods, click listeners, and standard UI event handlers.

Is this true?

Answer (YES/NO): NO